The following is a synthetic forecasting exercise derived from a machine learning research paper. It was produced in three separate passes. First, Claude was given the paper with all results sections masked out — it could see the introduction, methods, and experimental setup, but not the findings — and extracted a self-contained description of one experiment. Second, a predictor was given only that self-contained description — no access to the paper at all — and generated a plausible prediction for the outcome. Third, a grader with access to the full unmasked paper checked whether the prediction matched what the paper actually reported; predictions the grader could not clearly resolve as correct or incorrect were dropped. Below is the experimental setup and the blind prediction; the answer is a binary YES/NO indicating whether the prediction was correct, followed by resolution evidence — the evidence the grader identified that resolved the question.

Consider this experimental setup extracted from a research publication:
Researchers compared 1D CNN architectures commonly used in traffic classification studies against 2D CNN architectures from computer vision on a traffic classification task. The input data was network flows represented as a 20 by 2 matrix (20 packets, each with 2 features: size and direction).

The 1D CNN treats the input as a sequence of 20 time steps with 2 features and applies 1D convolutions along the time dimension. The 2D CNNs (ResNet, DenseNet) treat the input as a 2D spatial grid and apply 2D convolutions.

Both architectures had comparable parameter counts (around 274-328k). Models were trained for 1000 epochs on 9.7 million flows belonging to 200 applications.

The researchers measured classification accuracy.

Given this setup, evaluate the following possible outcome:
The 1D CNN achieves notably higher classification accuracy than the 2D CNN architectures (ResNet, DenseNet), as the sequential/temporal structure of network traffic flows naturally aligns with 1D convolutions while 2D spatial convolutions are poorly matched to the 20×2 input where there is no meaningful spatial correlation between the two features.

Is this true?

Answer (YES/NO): NO